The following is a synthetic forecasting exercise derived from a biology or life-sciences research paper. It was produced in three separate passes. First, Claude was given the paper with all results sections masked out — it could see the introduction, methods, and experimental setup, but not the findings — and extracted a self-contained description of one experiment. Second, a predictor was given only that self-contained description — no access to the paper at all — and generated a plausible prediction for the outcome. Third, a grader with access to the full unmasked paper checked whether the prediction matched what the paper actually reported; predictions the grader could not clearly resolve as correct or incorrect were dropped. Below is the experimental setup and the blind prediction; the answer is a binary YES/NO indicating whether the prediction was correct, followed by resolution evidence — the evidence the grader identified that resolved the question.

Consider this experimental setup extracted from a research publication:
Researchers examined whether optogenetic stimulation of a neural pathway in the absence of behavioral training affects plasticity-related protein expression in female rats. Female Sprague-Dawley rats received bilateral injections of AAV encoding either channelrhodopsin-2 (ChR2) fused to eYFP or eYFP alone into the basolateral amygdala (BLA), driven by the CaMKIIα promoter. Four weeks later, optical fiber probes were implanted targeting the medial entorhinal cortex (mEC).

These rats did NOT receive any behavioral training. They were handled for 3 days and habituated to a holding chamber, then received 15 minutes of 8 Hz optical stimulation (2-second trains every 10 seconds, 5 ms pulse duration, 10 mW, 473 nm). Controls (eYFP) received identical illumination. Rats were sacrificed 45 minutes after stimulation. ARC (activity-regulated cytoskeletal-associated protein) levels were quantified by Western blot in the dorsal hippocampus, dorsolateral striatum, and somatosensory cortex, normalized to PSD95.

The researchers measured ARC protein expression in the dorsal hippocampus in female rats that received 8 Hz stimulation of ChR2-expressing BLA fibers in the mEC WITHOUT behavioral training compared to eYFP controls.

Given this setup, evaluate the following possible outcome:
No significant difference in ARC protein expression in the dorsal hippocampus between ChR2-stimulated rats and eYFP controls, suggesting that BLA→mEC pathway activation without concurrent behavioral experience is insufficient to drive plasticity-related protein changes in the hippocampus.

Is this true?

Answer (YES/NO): YES